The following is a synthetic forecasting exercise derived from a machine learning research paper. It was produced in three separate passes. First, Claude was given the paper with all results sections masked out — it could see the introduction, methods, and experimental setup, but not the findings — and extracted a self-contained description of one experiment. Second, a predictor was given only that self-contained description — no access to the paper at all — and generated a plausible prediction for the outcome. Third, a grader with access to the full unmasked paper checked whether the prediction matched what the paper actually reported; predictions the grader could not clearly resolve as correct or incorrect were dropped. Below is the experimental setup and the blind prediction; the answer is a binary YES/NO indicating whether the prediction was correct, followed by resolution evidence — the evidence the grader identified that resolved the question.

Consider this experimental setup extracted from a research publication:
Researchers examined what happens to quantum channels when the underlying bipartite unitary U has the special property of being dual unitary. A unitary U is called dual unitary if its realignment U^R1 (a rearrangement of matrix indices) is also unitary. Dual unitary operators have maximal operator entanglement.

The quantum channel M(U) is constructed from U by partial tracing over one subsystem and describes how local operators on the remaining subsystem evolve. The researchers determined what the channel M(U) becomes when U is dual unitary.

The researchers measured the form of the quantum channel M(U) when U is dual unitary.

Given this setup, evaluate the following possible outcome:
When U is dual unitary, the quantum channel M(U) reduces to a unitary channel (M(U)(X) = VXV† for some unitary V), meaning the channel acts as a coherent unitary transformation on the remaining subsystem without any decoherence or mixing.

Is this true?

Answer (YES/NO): NO